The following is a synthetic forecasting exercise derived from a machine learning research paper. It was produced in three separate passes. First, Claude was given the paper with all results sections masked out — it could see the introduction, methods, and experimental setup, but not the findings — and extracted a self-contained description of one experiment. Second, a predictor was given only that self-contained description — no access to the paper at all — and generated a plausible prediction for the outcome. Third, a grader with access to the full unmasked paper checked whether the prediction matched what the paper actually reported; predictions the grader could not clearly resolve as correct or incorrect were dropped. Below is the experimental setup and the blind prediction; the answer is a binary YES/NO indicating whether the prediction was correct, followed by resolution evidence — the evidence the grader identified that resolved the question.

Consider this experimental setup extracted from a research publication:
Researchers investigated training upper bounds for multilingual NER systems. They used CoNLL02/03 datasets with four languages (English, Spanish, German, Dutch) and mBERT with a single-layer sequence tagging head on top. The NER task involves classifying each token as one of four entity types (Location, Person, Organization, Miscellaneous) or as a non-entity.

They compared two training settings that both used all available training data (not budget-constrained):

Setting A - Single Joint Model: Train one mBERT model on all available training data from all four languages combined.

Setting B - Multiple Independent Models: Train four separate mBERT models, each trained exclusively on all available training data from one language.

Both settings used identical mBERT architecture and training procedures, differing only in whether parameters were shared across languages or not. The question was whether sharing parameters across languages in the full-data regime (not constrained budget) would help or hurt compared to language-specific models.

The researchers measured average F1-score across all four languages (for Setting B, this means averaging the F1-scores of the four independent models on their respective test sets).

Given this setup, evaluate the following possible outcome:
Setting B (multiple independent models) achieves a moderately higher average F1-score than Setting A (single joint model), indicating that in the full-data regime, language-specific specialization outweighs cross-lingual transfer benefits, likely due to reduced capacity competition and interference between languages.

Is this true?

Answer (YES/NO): NO